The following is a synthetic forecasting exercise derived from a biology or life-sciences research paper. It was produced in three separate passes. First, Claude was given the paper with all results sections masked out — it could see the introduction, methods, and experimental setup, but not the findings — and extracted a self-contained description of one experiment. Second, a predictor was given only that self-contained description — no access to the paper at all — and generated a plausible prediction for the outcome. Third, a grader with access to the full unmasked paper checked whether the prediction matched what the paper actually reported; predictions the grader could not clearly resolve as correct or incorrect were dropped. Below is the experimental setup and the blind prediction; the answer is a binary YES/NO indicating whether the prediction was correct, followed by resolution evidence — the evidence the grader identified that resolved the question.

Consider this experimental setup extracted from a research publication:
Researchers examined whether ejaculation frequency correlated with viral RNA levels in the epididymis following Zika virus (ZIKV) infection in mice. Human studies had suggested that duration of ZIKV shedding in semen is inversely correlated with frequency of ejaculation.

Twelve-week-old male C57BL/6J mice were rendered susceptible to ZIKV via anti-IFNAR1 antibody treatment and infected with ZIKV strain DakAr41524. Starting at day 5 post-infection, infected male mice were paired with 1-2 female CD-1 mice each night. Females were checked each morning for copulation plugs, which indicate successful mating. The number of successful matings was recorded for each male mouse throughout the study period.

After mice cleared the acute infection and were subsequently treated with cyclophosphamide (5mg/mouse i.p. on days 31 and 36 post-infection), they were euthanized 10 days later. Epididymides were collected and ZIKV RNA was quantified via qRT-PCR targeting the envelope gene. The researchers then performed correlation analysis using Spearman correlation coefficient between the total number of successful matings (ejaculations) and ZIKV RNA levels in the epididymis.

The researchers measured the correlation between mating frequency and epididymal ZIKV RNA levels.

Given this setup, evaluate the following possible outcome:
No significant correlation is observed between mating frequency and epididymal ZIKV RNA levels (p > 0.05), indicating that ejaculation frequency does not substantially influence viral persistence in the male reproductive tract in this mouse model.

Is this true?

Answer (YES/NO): YES